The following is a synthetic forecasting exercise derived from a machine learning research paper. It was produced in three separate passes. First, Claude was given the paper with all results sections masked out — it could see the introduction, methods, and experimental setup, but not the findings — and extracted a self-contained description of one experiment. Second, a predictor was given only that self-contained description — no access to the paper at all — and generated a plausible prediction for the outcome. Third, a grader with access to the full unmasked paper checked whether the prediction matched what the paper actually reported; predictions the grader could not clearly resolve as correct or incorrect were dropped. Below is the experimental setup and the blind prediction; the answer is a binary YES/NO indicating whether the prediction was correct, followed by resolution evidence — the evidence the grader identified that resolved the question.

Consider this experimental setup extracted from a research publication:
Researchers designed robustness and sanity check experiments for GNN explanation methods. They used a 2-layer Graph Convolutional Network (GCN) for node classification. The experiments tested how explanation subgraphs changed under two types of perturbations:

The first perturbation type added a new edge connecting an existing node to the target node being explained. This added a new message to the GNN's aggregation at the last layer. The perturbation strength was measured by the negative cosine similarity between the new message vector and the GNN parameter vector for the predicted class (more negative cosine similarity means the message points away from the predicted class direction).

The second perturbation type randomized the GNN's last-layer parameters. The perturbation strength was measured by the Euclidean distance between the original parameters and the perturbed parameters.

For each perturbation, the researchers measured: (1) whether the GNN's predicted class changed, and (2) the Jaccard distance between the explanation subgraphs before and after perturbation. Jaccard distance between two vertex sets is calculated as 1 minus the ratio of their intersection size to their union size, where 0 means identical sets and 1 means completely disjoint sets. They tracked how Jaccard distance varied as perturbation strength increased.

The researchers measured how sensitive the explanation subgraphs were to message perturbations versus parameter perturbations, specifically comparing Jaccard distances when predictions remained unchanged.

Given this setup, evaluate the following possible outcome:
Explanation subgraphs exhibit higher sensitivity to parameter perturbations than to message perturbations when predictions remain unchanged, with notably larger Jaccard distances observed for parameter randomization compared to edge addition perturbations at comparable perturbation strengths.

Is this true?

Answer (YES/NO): NO